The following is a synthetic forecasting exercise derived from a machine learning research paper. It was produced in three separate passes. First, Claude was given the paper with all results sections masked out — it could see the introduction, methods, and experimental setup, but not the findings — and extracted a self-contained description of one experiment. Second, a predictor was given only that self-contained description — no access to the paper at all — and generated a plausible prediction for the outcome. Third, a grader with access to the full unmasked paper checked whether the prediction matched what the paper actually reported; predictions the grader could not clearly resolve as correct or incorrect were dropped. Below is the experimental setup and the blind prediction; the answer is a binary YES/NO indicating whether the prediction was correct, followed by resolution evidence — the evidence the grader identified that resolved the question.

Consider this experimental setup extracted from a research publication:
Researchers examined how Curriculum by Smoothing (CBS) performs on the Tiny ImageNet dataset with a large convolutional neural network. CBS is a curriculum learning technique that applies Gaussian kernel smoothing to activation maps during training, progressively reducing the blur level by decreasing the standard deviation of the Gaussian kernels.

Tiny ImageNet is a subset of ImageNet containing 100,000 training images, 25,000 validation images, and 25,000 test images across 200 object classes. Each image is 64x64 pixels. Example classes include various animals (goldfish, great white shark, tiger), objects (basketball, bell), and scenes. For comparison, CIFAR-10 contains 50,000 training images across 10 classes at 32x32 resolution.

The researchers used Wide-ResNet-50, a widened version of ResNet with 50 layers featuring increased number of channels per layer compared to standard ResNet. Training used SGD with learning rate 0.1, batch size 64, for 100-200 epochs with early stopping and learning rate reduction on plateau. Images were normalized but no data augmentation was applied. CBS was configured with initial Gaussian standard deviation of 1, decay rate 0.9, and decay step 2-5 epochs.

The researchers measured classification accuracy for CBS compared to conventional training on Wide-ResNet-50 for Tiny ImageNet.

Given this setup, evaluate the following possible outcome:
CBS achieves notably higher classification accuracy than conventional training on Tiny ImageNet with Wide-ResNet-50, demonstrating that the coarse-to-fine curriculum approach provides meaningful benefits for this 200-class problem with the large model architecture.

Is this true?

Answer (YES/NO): NO